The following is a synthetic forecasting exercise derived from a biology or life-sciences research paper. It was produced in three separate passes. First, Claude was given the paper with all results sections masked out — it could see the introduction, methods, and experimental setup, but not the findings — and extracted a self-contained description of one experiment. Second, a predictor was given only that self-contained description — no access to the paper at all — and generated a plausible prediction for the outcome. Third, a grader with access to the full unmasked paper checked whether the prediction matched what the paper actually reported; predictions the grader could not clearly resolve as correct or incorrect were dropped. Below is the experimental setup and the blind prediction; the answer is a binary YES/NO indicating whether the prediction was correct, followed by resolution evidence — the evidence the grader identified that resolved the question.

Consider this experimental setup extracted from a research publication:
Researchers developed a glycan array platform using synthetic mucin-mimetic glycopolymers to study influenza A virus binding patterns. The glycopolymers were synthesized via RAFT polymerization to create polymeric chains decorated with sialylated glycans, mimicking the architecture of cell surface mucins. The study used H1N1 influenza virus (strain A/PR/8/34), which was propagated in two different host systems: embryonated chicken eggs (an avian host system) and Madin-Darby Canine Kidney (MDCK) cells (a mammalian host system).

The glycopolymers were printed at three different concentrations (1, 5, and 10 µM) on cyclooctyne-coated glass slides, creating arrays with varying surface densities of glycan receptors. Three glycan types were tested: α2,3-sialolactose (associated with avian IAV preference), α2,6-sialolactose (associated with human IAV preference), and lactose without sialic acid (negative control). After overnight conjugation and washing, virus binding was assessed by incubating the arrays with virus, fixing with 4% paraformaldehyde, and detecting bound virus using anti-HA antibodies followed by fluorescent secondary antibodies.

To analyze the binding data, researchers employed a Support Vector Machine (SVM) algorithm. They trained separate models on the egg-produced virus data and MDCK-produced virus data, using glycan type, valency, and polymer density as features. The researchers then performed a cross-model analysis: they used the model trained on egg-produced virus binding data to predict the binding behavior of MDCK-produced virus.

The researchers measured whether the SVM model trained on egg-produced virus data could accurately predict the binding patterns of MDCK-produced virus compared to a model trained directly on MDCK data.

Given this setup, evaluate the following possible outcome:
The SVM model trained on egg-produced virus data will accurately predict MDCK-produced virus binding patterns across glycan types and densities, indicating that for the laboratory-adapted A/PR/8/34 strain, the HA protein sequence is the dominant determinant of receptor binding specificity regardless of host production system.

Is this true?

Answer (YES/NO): NO